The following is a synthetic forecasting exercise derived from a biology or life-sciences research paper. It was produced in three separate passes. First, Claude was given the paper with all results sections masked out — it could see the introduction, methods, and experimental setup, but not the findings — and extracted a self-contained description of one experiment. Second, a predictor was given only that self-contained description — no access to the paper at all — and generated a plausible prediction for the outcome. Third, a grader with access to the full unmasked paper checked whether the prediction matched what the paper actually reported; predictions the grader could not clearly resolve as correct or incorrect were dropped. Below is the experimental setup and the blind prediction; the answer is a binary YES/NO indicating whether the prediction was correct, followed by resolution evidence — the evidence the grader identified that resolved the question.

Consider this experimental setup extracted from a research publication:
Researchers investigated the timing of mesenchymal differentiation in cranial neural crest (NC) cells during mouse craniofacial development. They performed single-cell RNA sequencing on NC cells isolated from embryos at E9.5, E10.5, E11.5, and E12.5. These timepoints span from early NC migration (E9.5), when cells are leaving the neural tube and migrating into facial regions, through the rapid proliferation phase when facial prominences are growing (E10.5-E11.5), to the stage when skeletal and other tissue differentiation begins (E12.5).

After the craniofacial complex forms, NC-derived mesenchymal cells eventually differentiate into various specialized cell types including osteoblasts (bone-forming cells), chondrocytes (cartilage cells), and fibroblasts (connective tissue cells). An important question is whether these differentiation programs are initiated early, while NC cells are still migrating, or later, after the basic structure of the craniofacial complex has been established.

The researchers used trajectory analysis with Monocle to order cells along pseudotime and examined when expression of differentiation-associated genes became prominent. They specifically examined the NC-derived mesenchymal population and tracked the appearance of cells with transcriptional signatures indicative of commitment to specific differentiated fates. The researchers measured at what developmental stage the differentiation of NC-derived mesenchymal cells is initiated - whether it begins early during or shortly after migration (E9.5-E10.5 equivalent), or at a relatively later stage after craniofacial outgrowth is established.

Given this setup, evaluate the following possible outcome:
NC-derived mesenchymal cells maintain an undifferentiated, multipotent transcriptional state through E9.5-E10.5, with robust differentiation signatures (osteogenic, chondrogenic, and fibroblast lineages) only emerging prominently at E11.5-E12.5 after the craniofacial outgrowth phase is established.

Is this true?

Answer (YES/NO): YES